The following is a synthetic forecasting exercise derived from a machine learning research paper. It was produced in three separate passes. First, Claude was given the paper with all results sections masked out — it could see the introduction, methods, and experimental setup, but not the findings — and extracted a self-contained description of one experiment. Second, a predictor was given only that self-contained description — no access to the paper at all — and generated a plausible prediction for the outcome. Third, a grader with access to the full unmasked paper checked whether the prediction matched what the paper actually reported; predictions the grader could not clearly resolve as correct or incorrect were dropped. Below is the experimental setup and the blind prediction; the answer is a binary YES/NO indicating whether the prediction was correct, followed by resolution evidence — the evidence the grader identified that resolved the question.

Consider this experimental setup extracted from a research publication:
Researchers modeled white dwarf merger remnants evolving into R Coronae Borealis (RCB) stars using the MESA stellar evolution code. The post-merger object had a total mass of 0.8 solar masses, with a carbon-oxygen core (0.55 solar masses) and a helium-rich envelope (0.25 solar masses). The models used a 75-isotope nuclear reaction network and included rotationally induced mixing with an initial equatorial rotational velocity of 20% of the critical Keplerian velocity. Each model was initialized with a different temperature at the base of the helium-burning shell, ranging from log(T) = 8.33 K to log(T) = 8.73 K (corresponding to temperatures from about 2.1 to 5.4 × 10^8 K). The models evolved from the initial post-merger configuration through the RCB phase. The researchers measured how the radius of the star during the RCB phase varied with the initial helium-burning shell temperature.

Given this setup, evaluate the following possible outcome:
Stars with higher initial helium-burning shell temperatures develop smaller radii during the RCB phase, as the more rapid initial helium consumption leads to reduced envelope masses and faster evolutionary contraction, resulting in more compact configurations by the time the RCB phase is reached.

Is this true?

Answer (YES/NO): NO